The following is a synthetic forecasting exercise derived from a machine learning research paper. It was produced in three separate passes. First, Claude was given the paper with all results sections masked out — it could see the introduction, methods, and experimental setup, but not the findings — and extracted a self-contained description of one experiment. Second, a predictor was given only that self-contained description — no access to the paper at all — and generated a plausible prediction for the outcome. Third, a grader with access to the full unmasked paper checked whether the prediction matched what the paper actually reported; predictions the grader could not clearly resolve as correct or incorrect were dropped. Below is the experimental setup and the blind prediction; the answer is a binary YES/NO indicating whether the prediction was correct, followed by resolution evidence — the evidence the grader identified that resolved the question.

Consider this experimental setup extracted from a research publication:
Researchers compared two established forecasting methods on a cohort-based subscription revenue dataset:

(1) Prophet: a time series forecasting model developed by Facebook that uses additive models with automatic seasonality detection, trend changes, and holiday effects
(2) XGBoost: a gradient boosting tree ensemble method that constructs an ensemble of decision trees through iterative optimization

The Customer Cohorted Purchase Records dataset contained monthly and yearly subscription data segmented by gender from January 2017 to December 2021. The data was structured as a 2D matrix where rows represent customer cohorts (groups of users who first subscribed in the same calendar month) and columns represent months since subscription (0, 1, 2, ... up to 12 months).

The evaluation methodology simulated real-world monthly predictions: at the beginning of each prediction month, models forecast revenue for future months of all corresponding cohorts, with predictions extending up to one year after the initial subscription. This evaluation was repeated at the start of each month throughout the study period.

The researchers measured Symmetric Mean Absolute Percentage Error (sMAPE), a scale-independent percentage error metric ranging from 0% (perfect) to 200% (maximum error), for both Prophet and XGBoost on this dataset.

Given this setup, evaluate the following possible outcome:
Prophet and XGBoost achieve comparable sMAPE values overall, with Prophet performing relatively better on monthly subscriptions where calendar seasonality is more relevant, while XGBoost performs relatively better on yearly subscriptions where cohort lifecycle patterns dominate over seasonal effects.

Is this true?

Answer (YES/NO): NO